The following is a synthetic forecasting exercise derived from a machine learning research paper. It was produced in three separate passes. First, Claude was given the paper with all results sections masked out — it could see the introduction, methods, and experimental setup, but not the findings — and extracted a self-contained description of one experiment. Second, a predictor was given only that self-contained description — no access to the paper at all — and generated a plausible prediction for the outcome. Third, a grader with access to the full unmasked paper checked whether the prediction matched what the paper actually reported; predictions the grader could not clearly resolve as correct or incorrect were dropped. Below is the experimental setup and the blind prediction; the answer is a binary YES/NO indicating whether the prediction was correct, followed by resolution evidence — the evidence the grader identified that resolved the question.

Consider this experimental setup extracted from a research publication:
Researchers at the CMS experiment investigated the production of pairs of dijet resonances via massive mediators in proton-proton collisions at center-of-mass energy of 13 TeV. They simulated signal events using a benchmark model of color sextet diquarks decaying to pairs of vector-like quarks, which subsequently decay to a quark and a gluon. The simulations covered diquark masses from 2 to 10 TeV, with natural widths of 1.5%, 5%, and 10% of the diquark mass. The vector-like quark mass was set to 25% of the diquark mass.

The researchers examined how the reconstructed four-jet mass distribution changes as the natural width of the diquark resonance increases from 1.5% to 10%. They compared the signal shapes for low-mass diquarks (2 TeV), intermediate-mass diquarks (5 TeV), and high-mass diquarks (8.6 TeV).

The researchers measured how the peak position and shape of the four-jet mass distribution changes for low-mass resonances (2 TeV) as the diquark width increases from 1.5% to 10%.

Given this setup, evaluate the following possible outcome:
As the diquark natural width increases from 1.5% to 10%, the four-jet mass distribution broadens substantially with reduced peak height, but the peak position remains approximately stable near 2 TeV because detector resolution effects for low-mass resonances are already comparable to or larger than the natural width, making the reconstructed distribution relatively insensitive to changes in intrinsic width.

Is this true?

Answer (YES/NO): NO